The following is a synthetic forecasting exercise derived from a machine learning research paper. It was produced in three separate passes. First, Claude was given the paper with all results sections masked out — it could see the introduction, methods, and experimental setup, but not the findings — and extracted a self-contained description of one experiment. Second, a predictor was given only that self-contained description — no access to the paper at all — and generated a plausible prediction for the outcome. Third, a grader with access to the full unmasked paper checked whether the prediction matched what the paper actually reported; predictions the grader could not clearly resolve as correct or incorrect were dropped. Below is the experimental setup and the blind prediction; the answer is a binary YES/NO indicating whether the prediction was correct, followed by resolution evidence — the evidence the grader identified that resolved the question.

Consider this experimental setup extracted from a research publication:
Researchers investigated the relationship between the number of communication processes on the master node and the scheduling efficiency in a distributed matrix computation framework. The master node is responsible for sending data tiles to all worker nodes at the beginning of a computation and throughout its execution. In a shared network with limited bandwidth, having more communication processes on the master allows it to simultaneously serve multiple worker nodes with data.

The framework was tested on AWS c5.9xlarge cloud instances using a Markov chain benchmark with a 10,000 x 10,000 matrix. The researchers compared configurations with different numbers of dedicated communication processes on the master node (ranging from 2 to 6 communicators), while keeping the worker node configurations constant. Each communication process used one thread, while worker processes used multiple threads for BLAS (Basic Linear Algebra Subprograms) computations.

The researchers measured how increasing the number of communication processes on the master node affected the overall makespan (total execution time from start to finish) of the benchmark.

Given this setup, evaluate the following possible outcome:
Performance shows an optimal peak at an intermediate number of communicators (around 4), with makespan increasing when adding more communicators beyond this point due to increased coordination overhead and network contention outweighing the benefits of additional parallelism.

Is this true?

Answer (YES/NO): NO